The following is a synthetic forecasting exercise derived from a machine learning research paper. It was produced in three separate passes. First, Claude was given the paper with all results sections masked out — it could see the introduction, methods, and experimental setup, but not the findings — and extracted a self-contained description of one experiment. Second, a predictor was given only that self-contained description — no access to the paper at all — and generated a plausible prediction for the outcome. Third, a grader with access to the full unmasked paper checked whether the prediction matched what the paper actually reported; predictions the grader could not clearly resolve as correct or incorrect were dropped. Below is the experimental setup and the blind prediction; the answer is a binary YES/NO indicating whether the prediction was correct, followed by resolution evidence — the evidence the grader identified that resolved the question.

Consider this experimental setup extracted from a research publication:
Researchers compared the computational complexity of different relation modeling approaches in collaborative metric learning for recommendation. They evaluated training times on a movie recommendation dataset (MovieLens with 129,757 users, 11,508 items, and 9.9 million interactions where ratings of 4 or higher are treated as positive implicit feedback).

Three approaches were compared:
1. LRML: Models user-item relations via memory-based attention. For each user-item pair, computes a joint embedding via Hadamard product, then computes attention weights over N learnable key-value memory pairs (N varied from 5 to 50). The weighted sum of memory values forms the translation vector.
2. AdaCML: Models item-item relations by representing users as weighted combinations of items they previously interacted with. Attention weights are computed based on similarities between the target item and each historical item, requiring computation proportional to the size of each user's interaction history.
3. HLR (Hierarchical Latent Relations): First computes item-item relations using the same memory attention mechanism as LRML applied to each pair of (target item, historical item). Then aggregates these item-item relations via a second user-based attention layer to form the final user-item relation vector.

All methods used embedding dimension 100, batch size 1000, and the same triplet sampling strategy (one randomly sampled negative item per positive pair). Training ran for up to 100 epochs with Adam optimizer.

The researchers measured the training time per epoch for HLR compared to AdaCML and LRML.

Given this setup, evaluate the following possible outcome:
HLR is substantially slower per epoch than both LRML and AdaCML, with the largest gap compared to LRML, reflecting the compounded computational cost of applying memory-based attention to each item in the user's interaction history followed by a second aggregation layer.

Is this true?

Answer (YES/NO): NO